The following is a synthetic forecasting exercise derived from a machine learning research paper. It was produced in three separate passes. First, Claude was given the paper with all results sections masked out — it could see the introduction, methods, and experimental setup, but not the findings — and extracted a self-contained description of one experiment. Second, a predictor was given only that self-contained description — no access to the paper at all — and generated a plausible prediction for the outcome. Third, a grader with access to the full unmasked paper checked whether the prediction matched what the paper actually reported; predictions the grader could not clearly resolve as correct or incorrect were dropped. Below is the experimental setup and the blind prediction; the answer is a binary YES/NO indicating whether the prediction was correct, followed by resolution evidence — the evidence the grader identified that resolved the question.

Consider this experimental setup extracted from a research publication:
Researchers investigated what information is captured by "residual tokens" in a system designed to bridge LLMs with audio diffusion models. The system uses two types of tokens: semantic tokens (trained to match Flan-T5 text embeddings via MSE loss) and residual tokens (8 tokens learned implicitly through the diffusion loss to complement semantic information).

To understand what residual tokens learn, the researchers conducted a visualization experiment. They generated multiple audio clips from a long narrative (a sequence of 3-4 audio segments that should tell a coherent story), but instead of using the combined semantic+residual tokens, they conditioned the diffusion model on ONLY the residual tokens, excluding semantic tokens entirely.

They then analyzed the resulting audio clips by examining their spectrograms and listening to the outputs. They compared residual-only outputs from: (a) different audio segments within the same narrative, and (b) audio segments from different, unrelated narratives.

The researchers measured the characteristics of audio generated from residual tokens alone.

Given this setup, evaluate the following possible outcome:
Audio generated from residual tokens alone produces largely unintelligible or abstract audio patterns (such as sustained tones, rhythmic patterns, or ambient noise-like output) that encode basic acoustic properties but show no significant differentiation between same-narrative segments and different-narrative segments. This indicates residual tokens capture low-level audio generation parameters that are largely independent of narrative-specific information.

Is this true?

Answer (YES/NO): NO